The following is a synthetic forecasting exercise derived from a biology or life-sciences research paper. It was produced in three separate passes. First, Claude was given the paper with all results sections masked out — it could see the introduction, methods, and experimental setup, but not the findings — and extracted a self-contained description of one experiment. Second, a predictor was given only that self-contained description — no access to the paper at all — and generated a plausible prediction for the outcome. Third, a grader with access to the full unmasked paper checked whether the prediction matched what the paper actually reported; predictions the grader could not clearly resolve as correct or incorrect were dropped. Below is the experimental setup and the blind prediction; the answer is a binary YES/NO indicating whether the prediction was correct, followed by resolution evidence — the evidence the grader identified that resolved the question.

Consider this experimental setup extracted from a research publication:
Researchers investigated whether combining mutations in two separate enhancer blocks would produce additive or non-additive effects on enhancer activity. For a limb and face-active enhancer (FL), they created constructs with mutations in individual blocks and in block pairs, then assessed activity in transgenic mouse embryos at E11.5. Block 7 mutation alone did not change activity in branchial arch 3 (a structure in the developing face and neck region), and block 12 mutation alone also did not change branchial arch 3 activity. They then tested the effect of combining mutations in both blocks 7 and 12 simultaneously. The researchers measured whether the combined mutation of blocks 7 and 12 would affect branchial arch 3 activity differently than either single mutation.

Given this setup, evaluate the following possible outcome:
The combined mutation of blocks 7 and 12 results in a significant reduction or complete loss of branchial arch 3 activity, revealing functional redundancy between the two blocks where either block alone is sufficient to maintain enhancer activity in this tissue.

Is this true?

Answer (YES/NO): NO